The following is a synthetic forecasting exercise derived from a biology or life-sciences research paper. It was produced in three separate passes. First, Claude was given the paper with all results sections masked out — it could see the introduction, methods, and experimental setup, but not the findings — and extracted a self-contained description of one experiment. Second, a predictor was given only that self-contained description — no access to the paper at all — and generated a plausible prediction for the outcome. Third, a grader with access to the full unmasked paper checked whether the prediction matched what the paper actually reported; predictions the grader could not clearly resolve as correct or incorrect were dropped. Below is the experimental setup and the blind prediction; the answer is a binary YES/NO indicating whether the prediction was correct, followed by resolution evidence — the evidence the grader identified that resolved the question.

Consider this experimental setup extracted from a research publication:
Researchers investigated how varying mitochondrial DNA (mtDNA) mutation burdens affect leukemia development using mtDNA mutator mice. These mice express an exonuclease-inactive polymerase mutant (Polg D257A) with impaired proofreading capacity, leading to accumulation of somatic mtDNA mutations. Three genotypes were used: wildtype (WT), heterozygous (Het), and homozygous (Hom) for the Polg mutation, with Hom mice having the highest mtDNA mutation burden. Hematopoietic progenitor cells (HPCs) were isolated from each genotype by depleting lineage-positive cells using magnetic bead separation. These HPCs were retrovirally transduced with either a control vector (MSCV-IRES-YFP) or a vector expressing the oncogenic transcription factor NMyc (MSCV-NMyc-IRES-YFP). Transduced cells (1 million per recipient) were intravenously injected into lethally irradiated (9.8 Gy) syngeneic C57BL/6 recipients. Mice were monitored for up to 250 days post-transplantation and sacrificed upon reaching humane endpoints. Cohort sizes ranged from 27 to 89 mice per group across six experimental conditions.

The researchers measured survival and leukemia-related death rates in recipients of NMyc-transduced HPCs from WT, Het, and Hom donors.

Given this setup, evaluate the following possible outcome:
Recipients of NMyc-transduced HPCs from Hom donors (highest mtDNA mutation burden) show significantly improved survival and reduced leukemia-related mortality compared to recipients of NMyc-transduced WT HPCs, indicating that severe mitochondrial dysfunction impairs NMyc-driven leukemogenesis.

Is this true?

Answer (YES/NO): NO